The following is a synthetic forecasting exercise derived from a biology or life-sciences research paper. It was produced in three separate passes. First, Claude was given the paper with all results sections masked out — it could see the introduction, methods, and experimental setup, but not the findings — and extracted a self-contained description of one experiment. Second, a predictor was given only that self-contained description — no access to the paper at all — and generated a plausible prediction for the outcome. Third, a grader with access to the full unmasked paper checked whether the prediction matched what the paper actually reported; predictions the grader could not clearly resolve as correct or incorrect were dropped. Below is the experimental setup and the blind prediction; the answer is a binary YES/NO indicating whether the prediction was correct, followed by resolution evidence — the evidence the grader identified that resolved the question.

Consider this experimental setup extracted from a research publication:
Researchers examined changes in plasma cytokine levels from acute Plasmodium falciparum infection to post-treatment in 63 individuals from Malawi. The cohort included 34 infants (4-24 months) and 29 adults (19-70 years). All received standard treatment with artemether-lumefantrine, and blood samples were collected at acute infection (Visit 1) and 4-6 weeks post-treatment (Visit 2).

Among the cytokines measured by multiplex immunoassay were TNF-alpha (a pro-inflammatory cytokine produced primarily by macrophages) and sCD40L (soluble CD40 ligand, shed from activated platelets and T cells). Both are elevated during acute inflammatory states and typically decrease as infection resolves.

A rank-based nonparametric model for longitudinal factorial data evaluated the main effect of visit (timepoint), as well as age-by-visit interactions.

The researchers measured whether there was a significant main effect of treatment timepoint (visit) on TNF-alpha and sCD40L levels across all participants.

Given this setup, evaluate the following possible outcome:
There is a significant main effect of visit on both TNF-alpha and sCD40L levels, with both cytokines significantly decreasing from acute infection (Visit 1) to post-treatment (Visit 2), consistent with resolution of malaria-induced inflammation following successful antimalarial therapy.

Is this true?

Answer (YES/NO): NO